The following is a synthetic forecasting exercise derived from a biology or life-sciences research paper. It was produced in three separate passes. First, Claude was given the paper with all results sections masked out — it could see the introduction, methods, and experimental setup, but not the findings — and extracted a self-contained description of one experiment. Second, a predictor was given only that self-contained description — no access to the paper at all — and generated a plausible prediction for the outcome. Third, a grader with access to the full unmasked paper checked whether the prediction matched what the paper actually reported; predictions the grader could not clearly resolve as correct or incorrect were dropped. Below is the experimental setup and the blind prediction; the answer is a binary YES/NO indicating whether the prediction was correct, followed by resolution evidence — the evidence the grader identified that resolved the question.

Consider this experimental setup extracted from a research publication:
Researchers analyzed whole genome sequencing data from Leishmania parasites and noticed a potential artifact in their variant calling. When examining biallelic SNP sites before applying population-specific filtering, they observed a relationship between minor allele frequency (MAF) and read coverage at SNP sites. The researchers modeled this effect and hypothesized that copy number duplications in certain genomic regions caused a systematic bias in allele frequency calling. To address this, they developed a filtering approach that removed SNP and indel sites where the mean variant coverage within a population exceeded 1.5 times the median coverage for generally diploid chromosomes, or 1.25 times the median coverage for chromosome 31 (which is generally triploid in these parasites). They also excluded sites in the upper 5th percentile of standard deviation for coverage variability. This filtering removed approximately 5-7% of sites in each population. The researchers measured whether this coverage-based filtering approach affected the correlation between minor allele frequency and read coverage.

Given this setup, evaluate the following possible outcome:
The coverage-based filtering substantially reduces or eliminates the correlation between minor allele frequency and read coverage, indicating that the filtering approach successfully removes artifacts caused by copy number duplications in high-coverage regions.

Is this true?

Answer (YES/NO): YES